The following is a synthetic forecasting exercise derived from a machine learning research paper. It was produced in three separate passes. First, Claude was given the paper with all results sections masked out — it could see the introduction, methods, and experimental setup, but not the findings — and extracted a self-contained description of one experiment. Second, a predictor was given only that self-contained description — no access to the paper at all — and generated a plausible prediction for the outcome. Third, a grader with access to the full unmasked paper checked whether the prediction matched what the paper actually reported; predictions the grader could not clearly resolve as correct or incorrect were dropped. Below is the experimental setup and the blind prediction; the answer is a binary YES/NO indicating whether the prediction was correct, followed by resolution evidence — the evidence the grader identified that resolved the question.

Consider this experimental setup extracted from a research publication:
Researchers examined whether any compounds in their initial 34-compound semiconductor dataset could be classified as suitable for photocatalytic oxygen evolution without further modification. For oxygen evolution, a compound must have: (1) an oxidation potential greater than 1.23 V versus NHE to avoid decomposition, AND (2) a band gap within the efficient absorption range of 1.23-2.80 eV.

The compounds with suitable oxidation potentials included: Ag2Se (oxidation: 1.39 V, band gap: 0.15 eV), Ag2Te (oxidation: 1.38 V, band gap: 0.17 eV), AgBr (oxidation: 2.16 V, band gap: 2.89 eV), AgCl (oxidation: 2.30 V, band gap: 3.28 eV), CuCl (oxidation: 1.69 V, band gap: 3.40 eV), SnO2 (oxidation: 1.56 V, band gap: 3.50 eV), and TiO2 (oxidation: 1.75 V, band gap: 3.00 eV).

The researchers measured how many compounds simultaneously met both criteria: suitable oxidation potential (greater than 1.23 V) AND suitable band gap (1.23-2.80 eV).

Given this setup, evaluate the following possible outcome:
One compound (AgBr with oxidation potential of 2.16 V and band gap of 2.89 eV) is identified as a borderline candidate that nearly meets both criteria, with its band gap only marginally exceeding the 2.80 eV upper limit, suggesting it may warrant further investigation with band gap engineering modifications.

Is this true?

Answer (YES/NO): NO